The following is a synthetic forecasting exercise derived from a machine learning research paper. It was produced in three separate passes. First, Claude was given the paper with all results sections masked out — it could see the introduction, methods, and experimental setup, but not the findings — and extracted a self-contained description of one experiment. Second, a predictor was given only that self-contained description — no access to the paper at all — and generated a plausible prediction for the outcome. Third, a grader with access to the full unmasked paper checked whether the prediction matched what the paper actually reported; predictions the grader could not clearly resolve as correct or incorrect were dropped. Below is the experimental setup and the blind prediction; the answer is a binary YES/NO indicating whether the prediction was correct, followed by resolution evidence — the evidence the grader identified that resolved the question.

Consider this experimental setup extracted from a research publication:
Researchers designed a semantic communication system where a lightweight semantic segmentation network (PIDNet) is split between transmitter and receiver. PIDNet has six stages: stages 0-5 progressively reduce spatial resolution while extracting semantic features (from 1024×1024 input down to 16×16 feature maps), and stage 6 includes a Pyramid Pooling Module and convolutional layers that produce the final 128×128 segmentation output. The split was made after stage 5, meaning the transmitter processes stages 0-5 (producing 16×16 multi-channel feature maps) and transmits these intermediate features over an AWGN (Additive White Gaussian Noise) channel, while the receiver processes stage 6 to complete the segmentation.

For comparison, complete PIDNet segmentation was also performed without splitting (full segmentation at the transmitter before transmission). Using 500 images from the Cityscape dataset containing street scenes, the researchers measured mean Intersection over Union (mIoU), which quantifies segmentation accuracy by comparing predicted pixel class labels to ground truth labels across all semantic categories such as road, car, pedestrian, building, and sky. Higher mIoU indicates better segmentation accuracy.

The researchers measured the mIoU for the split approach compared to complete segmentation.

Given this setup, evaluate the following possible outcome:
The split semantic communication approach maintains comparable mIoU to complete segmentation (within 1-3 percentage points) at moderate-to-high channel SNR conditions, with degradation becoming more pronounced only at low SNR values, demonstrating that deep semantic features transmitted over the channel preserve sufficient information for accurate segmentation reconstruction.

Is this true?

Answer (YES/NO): NO